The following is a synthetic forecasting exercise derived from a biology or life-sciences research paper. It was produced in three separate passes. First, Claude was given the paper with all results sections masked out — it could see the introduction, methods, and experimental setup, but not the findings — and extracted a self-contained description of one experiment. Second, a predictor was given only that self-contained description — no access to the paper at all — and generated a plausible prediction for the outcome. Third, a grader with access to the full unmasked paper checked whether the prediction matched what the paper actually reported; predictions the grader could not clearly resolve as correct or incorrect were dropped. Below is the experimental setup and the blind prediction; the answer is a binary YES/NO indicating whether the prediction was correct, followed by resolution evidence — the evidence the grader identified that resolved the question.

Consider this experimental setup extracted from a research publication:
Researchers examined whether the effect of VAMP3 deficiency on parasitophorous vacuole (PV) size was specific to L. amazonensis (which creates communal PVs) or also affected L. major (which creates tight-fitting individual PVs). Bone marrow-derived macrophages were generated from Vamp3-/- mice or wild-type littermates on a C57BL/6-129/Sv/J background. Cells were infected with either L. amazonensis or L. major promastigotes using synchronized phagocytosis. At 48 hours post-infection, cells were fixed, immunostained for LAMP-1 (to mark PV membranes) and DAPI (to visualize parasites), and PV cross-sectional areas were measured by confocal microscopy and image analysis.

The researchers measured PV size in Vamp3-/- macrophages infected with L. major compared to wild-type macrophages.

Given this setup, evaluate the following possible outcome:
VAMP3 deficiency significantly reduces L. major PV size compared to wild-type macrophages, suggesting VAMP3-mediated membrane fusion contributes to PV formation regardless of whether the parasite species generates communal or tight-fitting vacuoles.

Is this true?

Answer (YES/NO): NO